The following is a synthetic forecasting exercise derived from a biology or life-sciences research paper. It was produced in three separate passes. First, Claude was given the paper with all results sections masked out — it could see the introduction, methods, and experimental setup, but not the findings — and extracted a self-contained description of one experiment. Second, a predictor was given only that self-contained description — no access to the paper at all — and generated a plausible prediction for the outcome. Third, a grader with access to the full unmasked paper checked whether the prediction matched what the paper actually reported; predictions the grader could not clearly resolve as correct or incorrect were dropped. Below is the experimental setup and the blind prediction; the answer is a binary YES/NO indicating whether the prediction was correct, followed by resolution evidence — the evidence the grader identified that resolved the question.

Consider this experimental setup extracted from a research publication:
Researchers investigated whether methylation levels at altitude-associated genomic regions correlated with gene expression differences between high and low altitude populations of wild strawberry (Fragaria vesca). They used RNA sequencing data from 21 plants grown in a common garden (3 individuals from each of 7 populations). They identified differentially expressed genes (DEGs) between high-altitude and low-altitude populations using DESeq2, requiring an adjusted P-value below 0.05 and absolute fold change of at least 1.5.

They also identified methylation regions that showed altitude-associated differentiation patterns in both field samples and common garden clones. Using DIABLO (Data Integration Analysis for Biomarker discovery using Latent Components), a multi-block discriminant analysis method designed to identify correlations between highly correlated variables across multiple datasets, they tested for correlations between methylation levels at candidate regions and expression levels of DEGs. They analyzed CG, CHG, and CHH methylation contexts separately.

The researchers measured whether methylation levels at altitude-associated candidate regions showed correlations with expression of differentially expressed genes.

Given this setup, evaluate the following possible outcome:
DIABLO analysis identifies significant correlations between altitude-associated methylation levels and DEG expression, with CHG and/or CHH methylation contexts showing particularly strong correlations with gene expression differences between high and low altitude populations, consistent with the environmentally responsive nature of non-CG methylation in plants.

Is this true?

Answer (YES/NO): NO